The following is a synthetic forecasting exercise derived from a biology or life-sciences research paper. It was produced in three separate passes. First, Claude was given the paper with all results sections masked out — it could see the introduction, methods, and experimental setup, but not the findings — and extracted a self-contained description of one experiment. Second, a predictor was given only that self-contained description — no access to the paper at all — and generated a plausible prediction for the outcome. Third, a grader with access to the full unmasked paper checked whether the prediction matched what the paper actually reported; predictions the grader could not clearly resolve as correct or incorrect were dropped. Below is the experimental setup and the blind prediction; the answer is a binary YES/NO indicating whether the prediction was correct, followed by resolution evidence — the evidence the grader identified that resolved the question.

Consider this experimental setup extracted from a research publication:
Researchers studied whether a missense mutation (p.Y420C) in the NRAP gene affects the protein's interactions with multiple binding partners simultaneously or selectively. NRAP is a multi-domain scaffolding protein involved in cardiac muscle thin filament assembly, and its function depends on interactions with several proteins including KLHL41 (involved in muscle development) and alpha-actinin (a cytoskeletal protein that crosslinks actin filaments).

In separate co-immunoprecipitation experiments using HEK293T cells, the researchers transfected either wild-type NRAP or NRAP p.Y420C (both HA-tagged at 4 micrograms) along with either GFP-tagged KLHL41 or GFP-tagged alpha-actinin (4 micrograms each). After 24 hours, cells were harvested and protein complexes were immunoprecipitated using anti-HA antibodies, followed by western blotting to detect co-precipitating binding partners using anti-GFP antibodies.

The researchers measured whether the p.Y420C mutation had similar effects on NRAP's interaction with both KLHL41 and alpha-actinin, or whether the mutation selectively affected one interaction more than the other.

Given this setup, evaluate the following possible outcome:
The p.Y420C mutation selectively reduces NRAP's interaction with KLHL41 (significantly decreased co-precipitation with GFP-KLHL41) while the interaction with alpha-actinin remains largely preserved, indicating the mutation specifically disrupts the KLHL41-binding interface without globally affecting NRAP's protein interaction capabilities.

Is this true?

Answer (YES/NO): NO